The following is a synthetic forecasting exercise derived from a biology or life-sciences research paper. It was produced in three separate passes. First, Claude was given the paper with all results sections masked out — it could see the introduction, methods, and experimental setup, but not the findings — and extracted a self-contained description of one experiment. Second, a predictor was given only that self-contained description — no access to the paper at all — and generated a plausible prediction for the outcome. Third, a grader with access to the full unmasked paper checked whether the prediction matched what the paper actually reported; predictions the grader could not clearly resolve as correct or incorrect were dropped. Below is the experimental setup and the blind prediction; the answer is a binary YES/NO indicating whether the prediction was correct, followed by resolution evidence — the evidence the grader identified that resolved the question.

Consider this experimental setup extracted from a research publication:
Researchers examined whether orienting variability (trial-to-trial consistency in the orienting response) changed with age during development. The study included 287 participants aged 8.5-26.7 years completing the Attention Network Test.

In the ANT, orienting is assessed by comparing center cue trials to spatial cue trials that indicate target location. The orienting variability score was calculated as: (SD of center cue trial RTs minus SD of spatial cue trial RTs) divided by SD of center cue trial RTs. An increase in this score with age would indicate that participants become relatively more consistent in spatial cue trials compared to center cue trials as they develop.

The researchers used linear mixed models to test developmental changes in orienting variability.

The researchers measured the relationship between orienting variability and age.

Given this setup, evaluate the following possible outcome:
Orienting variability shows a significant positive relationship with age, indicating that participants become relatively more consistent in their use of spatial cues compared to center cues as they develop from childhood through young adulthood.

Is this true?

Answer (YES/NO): YES